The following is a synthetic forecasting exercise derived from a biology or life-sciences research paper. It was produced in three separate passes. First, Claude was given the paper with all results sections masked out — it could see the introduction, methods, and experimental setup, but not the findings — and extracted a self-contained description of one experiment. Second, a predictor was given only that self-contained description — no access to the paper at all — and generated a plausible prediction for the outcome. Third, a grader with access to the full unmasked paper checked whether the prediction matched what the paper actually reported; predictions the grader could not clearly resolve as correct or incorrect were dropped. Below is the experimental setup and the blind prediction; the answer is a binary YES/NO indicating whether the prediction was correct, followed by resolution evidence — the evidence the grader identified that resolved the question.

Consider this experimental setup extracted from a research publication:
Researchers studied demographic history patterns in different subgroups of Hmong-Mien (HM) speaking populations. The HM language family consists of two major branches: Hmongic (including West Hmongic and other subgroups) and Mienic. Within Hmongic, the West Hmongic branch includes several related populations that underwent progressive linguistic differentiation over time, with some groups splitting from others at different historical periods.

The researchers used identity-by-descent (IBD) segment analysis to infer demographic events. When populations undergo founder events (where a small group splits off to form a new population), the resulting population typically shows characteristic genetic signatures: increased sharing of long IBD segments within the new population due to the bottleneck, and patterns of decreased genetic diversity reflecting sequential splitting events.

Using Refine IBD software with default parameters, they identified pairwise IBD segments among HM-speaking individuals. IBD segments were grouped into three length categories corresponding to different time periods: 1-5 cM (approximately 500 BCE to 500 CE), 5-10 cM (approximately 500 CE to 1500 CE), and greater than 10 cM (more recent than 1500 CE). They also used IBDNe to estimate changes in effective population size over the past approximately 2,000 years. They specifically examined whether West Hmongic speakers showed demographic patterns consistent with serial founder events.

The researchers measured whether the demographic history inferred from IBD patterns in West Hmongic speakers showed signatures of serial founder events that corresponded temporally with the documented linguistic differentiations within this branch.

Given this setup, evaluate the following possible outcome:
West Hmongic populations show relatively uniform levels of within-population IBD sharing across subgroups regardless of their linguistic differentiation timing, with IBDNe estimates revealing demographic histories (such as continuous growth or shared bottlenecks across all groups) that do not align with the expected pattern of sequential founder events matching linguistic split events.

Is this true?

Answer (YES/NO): NO